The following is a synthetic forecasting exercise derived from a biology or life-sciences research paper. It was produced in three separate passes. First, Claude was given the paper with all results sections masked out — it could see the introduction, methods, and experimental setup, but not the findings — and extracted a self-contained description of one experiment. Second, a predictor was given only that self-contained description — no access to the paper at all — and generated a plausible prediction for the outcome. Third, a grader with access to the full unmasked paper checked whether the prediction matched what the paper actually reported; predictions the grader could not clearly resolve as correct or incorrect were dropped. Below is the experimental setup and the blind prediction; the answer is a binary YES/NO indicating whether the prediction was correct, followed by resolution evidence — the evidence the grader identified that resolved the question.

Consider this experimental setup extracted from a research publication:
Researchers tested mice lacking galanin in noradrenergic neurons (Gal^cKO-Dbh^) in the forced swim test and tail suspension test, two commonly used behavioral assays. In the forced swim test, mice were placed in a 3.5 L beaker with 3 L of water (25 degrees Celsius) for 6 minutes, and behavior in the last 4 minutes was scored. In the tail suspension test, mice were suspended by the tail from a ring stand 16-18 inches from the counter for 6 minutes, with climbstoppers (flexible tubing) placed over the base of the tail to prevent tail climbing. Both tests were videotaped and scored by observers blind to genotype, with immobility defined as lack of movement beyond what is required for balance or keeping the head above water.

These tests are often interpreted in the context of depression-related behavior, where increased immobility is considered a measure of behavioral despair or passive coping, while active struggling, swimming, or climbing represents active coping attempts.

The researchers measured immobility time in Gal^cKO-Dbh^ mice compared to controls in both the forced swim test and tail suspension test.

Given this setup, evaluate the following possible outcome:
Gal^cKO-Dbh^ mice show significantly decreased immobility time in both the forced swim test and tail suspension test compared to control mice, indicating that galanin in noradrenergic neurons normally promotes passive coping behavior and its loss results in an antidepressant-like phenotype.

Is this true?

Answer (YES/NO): NO